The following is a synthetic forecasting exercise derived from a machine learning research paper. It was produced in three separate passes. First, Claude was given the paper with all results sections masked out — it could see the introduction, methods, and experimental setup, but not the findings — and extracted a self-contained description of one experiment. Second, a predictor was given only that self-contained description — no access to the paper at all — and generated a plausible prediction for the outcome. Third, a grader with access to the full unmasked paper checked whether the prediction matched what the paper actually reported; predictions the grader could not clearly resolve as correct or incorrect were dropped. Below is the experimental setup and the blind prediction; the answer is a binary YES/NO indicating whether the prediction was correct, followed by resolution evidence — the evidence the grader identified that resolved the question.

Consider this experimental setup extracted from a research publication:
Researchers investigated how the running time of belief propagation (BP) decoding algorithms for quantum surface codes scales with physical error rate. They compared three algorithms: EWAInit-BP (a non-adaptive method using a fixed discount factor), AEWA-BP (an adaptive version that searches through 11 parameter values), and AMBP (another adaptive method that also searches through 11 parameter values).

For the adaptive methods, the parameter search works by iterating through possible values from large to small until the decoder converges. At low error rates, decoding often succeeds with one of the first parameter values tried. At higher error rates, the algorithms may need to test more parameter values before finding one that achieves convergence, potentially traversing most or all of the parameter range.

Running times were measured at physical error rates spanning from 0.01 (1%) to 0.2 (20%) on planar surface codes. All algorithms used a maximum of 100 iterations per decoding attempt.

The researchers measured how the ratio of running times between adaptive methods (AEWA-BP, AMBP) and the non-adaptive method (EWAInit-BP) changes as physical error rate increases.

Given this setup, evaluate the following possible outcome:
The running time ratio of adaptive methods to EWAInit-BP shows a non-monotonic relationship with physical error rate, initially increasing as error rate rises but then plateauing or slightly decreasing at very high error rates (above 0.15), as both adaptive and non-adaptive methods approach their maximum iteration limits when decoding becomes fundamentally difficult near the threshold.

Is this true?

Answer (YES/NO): NO